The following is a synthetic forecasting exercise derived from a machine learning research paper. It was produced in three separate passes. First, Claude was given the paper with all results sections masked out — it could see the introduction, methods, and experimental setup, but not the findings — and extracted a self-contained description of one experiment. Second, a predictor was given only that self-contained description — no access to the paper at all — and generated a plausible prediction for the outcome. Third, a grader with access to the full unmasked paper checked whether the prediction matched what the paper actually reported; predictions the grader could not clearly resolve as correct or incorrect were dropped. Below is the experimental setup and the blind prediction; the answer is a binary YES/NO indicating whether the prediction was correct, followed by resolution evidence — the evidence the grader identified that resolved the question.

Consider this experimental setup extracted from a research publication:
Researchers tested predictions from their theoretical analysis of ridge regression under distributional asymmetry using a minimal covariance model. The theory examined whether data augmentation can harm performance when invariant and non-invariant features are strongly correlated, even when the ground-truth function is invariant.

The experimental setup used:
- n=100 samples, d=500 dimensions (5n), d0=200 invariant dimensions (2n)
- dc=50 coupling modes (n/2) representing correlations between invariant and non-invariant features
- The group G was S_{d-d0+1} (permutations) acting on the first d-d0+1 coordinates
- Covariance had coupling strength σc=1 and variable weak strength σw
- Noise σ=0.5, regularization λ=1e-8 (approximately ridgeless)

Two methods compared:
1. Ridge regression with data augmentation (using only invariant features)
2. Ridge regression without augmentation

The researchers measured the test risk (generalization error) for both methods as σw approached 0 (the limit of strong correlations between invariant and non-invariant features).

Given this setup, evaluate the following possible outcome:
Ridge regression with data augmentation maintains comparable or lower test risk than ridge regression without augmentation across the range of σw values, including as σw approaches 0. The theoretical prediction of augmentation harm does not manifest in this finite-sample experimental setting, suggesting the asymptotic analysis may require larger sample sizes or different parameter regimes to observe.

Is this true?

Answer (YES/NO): NO